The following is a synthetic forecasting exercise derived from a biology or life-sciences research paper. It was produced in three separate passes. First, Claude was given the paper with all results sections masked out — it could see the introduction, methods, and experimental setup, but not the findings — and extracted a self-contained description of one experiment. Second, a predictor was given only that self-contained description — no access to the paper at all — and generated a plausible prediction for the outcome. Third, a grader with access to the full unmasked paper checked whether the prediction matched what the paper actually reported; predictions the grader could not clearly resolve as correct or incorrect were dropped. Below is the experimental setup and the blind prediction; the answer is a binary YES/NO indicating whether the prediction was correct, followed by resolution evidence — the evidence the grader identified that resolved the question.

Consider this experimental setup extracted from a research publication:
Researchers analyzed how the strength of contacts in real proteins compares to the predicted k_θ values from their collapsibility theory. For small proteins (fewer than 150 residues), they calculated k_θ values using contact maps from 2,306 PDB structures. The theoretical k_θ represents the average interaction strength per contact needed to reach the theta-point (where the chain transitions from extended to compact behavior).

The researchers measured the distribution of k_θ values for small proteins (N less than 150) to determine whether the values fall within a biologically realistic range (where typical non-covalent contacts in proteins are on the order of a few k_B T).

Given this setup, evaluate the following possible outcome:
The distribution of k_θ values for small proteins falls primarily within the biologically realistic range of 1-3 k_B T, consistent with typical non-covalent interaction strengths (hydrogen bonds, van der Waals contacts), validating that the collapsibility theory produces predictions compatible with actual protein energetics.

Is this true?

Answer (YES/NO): YES